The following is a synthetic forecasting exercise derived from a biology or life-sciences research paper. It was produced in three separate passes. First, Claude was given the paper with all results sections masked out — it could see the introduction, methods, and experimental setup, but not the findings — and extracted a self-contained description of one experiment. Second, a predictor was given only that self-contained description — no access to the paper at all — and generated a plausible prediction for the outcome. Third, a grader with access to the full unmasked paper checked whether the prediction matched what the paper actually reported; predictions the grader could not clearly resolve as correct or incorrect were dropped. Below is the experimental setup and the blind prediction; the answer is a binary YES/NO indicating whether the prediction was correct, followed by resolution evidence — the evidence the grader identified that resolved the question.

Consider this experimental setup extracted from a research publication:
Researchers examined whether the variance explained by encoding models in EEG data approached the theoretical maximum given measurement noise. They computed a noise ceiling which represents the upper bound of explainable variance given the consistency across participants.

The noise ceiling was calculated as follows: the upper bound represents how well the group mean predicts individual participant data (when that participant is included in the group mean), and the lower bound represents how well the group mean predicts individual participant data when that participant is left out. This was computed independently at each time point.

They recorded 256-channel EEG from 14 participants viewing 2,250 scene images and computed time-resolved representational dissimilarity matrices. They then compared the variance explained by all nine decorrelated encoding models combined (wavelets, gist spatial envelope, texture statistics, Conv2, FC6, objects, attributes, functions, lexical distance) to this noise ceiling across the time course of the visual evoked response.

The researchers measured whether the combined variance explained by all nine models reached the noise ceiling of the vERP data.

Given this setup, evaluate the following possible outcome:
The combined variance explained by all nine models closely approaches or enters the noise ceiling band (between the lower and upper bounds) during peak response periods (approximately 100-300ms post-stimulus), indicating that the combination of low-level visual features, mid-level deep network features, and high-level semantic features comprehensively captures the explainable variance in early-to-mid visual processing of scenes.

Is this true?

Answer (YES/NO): YES